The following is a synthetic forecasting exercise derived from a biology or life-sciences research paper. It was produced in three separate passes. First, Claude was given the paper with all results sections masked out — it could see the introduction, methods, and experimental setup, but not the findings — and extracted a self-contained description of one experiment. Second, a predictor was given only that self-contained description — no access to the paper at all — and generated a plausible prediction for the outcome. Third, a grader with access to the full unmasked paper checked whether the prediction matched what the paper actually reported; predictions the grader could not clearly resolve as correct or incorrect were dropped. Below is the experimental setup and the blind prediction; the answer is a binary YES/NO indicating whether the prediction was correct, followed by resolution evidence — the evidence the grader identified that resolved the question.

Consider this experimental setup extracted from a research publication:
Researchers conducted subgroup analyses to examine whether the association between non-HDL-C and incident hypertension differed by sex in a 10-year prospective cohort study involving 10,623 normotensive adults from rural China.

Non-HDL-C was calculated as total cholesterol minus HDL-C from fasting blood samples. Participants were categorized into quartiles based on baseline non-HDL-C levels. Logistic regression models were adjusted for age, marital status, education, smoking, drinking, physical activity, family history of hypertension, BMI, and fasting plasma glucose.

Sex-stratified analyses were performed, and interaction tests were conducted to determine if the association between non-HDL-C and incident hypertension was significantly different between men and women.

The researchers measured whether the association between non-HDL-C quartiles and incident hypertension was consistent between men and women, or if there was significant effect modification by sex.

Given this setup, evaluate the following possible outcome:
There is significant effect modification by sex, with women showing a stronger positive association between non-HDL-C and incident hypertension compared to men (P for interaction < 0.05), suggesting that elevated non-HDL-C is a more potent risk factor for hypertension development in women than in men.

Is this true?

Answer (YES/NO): NO